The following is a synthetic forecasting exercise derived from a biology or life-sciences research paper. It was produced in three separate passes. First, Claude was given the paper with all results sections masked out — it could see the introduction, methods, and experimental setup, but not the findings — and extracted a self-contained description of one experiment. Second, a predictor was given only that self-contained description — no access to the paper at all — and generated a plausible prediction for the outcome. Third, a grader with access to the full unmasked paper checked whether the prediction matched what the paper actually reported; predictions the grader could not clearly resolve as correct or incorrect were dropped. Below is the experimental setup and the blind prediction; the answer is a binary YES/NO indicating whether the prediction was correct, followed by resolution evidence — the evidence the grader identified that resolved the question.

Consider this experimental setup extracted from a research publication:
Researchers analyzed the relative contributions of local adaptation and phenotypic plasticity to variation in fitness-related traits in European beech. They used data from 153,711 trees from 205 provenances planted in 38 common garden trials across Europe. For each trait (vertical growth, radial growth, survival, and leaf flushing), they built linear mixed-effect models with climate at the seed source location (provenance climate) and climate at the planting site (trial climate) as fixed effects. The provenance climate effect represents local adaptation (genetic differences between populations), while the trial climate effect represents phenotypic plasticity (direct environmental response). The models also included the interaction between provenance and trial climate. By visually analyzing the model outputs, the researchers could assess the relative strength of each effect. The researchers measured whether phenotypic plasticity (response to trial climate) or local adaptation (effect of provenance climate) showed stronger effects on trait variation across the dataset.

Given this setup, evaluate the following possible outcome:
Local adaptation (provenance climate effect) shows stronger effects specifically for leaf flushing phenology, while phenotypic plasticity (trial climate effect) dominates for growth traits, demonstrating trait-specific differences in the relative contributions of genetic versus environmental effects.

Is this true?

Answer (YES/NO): NO